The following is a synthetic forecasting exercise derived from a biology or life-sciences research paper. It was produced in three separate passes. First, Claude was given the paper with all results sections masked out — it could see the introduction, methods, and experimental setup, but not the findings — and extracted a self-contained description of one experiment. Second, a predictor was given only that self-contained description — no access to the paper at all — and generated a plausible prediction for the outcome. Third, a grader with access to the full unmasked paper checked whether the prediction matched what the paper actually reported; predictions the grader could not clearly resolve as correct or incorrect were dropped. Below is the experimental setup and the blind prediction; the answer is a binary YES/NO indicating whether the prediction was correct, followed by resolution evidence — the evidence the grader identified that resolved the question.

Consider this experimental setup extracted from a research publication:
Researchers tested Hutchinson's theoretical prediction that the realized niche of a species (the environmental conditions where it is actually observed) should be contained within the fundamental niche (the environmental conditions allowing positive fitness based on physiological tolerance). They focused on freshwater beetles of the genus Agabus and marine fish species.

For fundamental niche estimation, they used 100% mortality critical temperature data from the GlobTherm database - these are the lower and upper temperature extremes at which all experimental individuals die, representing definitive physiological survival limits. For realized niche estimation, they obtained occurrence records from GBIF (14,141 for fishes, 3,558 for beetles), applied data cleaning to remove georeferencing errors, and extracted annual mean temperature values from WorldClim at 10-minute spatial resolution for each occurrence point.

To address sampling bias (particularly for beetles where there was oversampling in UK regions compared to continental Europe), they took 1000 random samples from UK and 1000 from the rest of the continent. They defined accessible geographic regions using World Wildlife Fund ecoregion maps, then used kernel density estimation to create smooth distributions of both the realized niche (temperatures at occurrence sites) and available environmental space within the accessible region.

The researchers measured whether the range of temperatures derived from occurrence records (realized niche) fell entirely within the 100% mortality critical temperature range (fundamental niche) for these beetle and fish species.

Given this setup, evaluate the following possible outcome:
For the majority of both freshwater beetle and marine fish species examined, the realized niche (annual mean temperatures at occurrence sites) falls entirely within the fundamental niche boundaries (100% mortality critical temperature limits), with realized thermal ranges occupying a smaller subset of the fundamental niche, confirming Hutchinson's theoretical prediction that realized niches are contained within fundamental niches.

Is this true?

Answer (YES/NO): YES